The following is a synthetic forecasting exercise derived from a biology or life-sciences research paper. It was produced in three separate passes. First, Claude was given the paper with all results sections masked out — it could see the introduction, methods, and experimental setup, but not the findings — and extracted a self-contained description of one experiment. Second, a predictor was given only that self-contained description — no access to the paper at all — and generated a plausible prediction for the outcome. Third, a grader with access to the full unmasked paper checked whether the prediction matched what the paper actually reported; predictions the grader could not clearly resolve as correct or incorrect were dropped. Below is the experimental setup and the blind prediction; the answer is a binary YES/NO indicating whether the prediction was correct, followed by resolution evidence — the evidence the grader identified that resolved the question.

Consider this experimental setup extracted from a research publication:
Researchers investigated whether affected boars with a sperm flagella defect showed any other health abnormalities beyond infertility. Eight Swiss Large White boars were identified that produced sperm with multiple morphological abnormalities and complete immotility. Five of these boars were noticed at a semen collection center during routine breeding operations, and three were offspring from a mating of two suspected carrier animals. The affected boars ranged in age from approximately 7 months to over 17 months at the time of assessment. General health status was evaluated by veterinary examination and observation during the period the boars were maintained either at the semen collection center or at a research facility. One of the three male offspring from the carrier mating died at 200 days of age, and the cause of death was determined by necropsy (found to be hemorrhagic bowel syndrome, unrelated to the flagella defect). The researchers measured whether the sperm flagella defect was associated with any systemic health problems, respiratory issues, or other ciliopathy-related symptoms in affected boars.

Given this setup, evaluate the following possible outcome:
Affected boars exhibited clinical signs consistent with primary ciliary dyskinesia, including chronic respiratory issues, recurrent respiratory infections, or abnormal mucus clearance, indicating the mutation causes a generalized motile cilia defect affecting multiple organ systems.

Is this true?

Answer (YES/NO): NO